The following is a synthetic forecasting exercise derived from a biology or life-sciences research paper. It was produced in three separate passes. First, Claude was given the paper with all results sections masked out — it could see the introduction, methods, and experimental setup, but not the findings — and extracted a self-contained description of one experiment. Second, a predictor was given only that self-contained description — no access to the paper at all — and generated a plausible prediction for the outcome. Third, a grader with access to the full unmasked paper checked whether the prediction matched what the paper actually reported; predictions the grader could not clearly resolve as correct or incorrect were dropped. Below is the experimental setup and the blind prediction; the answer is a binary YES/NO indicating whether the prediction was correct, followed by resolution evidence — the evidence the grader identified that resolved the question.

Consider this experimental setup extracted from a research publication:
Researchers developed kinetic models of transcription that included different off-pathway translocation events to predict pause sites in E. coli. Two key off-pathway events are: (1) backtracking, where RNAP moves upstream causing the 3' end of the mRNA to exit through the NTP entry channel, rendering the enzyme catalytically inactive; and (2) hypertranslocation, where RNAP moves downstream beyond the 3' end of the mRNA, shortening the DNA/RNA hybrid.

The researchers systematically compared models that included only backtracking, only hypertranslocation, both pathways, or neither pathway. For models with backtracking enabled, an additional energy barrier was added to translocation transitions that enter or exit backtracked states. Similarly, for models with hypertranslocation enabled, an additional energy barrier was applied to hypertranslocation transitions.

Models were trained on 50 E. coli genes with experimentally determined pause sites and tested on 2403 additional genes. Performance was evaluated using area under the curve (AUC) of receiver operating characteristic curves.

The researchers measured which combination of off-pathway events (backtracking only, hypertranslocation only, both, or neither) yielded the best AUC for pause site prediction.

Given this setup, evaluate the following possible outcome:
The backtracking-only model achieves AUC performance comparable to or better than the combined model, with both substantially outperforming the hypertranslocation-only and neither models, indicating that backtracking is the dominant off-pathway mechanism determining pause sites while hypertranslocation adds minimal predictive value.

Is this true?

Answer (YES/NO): NO